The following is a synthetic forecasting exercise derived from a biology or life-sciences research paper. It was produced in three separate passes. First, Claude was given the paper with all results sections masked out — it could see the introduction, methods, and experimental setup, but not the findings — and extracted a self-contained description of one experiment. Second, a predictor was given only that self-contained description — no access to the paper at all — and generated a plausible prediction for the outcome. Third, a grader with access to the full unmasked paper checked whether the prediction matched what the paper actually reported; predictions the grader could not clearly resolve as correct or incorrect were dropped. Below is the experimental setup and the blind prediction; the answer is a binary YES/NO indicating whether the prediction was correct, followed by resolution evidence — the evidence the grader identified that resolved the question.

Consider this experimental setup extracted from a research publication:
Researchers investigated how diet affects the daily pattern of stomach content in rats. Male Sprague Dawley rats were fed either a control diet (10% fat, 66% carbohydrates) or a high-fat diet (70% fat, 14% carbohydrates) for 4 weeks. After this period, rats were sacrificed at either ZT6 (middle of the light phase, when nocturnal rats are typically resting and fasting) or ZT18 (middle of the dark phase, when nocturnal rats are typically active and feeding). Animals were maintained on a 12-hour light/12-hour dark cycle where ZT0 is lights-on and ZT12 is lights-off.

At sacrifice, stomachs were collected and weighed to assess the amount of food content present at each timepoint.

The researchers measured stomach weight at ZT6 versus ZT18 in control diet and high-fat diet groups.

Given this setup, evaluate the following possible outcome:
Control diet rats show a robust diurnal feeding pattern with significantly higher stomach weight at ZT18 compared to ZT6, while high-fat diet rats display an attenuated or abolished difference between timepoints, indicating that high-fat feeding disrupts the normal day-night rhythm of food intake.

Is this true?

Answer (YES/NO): YES